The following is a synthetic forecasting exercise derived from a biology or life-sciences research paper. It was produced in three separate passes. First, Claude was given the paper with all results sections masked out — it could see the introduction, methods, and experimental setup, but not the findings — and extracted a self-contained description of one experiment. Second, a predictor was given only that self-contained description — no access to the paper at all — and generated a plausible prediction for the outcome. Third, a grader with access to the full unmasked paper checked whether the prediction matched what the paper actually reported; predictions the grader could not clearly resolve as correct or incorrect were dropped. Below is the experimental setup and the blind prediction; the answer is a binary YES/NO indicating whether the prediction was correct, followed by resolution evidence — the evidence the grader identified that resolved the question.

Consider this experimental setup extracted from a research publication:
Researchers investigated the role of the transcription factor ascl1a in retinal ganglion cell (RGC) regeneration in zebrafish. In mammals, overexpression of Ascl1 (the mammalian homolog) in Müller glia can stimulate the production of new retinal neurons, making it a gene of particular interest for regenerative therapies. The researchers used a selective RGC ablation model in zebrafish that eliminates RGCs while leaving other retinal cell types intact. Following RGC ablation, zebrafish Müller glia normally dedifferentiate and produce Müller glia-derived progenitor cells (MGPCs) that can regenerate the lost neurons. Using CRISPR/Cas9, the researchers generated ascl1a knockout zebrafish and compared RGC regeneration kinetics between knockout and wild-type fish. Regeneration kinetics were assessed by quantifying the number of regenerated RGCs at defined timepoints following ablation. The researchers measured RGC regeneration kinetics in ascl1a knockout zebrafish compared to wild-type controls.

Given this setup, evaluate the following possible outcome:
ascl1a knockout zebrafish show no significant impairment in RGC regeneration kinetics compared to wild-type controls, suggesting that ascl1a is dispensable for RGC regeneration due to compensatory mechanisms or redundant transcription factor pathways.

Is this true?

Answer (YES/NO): NO